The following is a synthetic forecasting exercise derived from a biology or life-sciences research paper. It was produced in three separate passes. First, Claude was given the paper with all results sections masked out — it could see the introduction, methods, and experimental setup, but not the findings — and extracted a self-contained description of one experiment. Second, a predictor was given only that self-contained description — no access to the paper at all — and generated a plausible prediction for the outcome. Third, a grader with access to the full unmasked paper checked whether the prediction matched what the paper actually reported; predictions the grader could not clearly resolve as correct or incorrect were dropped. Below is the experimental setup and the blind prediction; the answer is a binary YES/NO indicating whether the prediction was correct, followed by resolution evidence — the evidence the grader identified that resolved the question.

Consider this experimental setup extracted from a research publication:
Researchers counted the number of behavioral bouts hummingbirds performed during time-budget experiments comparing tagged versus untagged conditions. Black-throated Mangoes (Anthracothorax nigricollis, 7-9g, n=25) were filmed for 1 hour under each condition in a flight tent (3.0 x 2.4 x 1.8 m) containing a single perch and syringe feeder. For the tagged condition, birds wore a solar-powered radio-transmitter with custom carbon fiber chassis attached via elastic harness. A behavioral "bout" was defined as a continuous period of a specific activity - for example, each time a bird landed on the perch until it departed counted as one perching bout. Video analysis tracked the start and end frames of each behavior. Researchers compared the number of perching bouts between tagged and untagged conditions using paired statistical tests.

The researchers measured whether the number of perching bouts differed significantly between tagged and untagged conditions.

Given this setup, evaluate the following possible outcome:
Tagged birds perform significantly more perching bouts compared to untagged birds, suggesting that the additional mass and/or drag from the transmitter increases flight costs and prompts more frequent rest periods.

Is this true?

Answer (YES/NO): NO